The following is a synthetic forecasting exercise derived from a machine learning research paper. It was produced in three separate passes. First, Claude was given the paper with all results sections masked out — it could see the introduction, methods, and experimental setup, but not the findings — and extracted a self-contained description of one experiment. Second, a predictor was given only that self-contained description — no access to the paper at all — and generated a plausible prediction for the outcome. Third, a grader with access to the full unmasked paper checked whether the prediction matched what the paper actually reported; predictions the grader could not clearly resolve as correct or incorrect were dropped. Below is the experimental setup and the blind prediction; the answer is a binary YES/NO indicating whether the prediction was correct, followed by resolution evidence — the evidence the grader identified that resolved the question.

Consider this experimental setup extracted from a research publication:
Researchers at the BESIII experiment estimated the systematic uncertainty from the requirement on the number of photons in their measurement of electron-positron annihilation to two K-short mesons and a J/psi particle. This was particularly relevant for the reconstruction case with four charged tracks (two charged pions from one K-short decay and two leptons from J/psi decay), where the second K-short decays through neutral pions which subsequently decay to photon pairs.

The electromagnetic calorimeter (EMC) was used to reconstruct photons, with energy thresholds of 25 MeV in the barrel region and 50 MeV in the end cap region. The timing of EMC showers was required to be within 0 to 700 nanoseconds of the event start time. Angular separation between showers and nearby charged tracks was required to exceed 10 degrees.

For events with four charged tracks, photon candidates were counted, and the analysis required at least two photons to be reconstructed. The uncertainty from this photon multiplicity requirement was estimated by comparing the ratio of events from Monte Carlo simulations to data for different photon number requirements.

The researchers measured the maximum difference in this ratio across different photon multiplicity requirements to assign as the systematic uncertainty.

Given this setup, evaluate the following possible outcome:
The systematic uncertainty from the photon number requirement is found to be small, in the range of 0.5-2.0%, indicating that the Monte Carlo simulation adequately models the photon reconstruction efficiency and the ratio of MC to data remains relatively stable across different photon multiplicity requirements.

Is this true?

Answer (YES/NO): YES